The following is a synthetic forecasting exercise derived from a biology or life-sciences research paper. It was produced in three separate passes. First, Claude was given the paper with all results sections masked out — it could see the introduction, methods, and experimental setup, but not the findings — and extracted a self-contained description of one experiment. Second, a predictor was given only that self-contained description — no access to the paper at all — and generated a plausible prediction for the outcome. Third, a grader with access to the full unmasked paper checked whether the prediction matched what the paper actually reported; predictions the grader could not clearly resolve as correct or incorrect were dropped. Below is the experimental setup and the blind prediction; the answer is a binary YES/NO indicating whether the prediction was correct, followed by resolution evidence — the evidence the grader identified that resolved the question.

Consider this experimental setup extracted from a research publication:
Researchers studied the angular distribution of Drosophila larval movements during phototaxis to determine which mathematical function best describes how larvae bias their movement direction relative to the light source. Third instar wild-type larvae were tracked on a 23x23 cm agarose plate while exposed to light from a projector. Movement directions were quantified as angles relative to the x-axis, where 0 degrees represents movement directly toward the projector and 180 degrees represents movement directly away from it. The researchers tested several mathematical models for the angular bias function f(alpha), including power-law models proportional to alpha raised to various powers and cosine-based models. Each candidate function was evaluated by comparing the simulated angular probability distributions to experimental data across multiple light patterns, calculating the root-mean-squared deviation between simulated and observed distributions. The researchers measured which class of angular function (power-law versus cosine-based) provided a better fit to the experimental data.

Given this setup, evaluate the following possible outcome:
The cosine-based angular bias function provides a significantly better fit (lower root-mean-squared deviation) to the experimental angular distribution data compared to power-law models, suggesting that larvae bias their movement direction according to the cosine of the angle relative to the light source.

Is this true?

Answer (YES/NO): NO